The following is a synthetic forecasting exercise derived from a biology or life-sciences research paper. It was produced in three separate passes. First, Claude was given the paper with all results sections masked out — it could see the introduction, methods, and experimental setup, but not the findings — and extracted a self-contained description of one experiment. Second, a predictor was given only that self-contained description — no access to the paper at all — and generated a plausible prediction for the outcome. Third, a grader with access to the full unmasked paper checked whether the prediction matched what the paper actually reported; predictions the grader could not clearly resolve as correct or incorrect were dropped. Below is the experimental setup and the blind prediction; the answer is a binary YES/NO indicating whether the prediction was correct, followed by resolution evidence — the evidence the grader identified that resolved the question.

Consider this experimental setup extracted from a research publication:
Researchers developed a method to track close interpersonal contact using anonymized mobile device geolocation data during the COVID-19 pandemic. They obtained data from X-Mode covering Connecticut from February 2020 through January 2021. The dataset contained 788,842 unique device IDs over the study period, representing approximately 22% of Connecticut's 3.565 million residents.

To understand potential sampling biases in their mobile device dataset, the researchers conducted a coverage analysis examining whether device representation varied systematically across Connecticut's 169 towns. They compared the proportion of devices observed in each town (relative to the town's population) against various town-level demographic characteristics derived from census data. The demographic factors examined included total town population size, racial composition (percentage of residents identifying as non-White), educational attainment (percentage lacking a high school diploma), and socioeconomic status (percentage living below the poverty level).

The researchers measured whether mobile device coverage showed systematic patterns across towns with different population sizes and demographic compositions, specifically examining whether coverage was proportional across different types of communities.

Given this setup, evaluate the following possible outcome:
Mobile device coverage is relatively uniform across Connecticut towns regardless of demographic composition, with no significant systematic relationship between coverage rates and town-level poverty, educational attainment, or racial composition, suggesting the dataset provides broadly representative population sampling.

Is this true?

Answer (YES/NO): NO